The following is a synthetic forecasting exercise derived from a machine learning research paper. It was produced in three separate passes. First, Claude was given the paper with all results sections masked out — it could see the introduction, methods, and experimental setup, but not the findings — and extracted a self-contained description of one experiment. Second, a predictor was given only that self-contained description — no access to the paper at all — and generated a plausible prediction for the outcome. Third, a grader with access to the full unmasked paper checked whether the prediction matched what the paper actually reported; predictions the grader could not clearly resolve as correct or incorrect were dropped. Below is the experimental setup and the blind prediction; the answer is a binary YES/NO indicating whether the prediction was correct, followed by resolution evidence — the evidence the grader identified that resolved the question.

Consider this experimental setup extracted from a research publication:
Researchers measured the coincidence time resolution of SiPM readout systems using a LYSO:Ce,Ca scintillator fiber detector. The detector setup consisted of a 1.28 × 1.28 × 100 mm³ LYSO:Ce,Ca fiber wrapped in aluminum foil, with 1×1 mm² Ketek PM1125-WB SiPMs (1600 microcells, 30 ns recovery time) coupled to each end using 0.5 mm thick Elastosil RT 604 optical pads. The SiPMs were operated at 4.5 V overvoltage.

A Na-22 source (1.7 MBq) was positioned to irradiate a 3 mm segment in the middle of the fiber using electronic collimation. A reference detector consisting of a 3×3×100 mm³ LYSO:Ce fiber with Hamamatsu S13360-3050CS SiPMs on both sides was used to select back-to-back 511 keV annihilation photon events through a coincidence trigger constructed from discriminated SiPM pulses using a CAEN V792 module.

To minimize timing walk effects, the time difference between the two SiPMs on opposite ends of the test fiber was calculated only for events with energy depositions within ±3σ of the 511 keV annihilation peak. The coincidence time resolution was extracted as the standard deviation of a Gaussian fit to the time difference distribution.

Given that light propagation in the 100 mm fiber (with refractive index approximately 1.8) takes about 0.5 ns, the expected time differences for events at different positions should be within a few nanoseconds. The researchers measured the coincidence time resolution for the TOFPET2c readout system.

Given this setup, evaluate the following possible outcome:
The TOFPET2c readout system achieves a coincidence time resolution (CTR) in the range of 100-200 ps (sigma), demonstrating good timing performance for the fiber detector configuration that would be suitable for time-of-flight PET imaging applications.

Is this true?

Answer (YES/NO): NO